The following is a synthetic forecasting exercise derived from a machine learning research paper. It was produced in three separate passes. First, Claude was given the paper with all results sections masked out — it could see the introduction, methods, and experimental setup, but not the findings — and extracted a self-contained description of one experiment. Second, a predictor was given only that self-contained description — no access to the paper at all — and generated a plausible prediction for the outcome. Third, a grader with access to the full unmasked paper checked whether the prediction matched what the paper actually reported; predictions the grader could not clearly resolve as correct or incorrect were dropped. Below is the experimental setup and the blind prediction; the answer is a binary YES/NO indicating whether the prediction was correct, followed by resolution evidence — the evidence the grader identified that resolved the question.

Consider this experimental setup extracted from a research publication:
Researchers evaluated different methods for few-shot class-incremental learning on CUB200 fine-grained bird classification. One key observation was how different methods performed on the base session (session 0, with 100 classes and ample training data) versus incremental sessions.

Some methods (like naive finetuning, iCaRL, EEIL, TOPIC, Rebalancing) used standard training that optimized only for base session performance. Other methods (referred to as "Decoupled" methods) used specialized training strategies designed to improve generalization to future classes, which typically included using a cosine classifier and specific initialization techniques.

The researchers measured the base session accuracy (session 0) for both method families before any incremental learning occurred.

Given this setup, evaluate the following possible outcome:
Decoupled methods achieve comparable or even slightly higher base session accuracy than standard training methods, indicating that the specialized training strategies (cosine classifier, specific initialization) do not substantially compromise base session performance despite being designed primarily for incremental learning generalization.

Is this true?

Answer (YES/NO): NO